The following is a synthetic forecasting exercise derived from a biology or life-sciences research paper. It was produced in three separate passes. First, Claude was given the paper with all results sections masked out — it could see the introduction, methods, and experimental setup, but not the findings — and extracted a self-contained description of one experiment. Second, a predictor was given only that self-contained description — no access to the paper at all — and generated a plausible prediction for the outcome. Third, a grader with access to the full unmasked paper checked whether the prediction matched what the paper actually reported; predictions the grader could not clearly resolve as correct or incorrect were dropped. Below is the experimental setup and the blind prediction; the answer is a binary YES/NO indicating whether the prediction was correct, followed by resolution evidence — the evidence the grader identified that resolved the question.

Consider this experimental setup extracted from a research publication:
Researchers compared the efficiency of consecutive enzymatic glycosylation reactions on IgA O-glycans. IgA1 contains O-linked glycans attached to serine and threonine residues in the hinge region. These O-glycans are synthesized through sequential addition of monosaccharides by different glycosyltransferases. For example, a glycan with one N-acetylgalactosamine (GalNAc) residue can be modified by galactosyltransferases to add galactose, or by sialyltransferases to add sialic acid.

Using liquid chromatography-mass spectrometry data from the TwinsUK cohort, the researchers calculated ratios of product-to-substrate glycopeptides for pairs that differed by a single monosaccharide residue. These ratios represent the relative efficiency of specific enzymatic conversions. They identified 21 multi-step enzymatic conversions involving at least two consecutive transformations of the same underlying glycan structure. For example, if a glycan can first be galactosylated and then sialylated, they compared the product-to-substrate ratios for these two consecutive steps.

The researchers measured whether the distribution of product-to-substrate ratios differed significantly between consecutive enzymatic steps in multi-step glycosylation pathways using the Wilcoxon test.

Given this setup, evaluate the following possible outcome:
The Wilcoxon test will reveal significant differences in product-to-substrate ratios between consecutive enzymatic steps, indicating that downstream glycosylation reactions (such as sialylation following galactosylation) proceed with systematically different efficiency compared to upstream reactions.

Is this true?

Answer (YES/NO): YES